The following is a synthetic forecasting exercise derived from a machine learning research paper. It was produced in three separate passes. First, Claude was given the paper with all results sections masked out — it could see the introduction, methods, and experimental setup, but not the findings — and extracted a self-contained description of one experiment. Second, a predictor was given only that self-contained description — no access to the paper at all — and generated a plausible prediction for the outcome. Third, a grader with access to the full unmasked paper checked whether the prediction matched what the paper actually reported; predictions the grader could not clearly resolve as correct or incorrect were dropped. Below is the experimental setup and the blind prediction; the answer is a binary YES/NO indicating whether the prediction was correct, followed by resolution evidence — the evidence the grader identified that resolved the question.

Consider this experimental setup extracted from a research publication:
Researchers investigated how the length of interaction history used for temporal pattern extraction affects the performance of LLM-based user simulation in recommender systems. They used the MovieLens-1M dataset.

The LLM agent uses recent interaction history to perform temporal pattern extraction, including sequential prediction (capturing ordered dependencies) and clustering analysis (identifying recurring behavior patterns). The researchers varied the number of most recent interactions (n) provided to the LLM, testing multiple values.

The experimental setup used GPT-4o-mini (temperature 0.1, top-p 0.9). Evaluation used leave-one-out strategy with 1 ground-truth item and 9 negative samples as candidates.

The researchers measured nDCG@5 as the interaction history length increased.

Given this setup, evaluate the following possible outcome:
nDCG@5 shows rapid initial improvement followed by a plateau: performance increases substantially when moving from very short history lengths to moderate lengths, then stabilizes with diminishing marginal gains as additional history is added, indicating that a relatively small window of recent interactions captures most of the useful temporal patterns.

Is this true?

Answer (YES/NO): NO